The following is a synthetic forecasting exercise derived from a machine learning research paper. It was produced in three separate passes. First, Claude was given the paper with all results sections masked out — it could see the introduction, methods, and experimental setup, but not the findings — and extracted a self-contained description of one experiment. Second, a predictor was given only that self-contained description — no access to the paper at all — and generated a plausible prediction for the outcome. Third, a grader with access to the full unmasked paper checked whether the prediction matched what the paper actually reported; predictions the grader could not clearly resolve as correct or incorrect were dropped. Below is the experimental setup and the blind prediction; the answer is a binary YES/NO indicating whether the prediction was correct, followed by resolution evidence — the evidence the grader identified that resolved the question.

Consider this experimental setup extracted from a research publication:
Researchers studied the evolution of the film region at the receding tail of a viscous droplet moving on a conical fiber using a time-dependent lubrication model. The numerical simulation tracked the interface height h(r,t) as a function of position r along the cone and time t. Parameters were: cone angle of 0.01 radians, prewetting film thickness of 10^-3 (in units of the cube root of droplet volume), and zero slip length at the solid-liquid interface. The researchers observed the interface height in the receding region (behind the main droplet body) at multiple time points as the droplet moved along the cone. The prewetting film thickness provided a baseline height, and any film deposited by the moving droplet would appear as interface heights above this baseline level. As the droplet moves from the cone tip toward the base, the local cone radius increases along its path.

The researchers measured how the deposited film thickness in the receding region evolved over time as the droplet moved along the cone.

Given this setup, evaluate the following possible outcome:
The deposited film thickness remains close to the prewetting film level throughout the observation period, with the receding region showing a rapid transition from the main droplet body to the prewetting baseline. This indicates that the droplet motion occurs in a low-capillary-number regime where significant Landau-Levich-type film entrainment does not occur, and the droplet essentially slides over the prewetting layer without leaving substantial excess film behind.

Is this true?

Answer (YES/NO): NO